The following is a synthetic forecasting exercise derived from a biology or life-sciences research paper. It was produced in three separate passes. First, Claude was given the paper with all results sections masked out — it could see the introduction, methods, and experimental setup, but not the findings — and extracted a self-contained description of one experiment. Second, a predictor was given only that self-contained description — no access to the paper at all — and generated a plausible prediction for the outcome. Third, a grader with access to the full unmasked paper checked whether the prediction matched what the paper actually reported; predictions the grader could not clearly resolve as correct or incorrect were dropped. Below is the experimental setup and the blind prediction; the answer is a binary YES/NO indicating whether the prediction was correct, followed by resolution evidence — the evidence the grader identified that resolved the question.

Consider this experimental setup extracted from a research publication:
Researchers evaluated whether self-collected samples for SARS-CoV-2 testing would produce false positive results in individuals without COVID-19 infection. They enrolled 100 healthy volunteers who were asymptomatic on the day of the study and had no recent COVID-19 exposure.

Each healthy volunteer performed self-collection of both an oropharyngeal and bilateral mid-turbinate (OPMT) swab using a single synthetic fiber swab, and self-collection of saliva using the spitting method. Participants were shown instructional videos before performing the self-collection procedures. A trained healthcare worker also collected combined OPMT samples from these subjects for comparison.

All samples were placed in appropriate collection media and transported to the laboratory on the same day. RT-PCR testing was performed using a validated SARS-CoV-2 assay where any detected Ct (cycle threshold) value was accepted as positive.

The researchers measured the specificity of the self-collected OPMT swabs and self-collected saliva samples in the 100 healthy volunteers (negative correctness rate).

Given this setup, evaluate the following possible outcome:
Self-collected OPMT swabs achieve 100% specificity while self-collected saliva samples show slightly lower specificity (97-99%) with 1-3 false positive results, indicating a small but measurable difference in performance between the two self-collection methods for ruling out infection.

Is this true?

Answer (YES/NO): NO